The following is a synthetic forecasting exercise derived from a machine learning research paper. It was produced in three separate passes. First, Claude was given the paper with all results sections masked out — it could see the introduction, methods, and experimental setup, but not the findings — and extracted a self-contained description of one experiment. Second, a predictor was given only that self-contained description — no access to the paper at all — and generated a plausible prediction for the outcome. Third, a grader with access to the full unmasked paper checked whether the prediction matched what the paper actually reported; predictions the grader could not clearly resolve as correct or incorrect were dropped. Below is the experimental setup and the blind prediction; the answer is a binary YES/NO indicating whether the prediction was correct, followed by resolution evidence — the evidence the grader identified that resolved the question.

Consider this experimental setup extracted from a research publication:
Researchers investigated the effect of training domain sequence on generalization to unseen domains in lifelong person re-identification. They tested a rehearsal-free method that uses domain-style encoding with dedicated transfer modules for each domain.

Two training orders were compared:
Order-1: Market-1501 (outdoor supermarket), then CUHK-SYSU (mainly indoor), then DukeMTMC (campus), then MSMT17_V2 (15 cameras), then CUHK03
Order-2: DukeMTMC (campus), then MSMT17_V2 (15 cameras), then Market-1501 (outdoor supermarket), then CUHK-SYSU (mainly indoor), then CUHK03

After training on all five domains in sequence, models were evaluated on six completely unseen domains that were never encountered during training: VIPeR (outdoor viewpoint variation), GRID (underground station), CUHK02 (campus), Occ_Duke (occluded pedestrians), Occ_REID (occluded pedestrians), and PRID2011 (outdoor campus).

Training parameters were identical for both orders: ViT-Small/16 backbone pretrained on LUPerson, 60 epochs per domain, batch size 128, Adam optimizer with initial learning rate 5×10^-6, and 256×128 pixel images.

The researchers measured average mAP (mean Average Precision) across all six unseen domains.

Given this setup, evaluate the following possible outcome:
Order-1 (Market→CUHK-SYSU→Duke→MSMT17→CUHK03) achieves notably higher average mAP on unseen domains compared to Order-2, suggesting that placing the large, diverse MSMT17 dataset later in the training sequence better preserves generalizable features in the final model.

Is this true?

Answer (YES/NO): NO